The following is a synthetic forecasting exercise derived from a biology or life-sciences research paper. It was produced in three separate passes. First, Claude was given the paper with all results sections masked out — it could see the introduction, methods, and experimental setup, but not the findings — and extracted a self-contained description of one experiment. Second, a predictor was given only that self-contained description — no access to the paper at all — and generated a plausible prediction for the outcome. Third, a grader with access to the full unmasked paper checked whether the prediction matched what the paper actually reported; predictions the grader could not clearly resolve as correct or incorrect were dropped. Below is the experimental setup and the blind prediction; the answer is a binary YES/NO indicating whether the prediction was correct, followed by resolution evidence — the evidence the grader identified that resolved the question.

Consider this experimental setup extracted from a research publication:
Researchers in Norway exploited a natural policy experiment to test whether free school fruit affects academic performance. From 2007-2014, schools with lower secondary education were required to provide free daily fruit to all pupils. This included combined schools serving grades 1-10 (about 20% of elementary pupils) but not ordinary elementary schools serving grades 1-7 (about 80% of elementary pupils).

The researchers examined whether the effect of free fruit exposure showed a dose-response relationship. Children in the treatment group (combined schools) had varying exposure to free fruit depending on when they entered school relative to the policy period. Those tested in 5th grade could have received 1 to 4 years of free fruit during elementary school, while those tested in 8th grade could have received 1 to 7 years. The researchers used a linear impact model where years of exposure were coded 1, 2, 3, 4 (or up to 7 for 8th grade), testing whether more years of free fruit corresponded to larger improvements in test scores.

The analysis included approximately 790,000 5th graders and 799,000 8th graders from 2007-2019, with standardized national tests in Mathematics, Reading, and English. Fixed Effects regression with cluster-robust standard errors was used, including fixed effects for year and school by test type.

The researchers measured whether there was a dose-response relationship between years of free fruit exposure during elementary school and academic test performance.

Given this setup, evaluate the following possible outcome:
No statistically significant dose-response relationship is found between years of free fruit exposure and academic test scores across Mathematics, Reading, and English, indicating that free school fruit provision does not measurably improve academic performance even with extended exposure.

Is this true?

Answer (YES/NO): NO